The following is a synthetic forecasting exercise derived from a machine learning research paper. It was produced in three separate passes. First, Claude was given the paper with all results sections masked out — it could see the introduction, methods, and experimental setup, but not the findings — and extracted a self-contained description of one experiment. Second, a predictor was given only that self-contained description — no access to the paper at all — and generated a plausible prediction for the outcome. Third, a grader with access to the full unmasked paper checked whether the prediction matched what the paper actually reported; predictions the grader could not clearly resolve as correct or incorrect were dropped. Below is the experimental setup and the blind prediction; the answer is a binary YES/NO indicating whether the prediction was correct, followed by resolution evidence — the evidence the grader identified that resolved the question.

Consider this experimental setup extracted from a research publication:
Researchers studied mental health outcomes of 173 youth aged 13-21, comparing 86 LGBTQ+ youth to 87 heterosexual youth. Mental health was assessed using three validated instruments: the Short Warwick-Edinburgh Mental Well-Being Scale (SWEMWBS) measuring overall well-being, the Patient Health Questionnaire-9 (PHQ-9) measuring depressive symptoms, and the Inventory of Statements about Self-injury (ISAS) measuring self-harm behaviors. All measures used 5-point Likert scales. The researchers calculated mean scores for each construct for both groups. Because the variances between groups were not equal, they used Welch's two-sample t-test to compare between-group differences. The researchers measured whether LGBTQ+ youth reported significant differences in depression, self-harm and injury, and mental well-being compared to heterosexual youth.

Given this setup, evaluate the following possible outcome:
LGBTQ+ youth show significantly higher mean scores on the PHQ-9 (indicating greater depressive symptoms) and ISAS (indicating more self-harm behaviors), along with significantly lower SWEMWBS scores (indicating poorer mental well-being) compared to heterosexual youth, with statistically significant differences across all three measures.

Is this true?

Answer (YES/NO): YES